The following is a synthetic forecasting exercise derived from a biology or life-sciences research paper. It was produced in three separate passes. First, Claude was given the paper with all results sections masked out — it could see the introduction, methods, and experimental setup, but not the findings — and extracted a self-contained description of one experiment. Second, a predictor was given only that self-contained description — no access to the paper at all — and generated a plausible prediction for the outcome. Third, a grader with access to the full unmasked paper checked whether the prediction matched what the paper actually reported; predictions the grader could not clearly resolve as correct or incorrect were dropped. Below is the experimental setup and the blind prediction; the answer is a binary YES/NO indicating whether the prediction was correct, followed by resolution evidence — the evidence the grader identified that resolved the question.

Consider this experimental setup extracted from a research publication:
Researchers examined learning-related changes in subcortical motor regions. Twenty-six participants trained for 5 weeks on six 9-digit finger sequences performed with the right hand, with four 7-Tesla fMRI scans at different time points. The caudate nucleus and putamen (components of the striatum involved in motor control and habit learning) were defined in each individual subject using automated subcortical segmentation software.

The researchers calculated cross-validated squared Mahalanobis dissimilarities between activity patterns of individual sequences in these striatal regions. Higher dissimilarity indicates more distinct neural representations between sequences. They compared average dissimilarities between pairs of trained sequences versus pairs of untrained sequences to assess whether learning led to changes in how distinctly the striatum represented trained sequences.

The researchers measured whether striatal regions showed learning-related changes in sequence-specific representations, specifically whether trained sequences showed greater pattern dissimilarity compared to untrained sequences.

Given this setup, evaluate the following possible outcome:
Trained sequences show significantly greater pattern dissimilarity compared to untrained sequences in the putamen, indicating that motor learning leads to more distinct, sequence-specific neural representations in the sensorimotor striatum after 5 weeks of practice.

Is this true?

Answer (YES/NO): NO